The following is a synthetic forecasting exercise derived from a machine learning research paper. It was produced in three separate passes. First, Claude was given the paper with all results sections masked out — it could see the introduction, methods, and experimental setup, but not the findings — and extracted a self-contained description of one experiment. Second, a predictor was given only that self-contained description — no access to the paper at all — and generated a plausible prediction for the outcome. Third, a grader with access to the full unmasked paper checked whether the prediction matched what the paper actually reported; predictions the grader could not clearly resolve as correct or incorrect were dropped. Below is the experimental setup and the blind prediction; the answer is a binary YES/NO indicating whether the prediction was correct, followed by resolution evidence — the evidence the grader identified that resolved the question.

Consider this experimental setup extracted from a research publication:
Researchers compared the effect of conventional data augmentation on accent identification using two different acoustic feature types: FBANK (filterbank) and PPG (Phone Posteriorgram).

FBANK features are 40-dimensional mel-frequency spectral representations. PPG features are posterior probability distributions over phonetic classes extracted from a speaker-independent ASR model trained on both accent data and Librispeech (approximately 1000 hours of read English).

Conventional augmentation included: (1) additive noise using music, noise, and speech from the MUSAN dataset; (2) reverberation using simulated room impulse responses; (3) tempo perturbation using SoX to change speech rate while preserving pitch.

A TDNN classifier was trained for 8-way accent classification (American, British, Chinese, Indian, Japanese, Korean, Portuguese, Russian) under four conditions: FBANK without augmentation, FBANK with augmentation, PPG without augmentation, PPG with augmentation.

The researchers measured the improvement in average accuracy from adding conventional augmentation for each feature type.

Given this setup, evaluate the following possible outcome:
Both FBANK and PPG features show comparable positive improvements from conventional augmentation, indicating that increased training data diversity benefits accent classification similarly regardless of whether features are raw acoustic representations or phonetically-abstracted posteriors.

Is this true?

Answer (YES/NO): NO